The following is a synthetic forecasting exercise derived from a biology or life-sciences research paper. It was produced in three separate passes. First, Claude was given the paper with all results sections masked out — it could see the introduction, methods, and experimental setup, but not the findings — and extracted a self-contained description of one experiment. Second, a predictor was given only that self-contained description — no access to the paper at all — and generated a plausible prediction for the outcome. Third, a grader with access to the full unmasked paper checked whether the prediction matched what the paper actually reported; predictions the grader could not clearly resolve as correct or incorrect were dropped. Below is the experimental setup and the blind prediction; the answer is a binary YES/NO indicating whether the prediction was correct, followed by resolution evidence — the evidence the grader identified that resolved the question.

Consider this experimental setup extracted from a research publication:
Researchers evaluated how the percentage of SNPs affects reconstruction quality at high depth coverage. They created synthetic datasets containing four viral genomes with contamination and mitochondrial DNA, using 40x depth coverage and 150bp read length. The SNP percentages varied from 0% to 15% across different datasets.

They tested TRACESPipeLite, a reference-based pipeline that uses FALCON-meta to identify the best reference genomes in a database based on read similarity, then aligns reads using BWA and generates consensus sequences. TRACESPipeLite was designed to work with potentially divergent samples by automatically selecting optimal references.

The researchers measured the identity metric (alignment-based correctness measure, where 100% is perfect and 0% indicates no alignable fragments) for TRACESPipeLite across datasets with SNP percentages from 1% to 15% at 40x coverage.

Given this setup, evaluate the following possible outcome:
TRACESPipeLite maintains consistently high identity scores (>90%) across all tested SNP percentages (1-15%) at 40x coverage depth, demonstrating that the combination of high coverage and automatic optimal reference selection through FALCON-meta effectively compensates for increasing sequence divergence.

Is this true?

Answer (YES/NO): NO